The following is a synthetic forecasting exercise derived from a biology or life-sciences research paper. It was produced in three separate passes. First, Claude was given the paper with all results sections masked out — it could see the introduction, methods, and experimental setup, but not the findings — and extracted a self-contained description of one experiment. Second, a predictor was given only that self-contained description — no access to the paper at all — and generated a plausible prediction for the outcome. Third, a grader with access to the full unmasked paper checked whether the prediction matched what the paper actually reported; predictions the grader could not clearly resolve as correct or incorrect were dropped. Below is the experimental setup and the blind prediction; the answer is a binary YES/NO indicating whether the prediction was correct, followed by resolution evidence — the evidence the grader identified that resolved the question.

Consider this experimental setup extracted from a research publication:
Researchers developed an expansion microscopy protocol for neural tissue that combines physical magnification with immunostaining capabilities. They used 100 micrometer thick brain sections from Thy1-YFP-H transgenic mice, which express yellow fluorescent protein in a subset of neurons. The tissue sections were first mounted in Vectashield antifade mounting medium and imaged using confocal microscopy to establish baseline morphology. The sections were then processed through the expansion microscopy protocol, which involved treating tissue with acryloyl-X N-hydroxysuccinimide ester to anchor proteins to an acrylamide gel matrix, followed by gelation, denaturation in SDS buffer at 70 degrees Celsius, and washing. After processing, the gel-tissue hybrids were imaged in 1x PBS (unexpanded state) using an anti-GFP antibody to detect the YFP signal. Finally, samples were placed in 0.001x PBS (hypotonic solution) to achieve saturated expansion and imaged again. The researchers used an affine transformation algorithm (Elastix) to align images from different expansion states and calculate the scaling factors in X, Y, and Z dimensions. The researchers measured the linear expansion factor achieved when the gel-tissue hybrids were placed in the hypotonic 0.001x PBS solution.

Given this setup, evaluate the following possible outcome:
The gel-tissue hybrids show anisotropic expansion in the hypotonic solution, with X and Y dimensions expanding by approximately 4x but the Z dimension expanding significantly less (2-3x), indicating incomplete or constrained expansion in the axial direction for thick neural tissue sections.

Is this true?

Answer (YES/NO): NO